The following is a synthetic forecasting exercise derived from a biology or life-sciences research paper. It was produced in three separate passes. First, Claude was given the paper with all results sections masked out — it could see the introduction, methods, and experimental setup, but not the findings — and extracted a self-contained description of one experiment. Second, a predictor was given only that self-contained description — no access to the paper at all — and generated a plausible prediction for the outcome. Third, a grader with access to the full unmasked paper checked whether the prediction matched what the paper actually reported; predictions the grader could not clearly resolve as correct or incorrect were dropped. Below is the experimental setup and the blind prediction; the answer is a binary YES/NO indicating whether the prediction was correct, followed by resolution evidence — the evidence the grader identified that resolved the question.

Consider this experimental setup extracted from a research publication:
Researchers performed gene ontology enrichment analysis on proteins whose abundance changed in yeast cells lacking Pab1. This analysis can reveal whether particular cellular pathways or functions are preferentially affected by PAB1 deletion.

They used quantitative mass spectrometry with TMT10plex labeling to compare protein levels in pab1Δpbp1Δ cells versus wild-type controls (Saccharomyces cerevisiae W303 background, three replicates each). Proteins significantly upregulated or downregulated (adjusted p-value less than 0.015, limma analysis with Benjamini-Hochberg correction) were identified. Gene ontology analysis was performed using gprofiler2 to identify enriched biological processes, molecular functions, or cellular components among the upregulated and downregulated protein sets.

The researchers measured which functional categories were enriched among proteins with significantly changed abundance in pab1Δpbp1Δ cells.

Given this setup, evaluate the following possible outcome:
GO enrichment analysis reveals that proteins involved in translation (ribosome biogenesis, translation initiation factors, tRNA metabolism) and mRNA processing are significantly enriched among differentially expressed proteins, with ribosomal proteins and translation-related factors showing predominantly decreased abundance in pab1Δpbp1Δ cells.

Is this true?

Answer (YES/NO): NO